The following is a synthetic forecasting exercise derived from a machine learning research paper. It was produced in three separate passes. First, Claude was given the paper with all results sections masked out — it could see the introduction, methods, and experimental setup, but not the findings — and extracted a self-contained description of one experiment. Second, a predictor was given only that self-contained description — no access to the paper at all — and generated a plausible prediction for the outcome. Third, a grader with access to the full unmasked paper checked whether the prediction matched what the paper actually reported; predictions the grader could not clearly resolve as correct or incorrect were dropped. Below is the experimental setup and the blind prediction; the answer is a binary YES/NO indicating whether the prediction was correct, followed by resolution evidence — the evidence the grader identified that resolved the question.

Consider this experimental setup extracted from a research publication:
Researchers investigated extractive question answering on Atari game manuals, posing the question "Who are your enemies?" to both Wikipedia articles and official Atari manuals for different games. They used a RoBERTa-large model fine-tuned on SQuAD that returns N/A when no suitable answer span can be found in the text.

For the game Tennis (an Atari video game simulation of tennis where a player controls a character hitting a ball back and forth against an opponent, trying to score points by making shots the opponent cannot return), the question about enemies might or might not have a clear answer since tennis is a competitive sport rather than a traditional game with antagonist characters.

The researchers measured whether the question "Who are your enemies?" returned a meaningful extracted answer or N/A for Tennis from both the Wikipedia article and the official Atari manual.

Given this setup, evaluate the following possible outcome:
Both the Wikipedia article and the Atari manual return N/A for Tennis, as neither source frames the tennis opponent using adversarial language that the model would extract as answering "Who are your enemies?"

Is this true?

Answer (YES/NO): YES